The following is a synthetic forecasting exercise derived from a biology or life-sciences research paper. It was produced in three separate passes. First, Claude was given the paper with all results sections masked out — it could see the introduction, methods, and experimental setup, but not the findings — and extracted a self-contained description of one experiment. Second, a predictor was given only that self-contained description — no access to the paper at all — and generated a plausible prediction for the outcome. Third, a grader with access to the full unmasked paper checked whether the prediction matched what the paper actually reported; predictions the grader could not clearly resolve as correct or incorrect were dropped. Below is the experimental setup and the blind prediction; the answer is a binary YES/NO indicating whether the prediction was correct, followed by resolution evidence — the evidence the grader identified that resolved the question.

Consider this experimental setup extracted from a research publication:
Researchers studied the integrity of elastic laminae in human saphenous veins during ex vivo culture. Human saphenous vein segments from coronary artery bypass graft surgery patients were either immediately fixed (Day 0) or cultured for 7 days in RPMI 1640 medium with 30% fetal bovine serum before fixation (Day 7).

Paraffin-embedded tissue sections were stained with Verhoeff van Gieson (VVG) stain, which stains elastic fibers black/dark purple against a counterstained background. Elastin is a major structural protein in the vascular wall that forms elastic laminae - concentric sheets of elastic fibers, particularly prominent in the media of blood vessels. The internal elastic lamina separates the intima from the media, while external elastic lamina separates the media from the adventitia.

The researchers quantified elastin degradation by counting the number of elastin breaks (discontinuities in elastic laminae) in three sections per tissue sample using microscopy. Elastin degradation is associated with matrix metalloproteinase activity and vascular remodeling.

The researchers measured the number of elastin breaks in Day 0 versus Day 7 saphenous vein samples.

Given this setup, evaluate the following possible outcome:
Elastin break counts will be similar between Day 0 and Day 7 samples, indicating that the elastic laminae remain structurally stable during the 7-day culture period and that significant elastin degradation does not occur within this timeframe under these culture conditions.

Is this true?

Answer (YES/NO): NO